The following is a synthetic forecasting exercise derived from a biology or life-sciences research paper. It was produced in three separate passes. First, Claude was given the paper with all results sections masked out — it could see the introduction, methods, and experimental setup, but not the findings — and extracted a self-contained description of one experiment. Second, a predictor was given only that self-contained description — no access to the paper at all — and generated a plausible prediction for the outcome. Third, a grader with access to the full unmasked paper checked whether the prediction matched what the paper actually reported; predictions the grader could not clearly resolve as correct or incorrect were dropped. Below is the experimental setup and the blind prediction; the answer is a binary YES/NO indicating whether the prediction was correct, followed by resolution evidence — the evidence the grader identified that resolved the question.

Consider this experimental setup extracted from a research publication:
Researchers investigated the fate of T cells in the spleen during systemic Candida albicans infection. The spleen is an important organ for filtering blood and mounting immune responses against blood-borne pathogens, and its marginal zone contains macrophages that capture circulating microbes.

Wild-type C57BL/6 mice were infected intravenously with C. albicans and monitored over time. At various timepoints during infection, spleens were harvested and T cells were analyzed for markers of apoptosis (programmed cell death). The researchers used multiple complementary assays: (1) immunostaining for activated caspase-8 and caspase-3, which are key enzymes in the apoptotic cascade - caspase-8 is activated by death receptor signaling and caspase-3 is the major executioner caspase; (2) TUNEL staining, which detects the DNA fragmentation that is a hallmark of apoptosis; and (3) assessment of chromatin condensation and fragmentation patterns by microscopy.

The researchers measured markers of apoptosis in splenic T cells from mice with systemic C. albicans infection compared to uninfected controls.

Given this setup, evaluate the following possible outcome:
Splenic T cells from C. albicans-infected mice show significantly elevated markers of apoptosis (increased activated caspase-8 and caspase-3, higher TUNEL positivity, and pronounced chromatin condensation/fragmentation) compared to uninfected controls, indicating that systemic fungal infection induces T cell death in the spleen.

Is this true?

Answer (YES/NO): YES